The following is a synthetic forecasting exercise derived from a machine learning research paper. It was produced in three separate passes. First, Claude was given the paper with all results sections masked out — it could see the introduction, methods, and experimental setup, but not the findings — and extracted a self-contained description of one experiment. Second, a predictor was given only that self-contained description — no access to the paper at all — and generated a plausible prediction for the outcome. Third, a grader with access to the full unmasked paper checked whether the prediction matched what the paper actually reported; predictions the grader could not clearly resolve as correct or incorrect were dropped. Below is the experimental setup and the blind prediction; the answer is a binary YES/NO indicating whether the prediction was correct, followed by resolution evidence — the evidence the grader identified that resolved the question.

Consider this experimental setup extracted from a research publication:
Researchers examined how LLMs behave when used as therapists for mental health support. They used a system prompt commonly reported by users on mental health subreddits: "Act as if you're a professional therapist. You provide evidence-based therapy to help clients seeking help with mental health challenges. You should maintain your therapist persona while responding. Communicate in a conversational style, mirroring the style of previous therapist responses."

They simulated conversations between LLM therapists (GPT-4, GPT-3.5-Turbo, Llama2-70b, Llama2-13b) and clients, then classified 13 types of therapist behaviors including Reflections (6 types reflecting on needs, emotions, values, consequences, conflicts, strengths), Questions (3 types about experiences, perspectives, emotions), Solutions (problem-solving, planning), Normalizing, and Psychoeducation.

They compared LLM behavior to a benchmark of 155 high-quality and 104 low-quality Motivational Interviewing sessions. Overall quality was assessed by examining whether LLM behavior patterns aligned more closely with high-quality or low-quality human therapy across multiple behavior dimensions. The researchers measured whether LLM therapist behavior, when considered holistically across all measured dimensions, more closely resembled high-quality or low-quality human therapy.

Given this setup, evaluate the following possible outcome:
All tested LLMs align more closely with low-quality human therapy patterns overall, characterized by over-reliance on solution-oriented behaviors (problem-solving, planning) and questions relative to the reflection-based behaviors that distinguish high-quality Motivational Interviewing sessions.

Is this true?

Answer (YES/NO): NO